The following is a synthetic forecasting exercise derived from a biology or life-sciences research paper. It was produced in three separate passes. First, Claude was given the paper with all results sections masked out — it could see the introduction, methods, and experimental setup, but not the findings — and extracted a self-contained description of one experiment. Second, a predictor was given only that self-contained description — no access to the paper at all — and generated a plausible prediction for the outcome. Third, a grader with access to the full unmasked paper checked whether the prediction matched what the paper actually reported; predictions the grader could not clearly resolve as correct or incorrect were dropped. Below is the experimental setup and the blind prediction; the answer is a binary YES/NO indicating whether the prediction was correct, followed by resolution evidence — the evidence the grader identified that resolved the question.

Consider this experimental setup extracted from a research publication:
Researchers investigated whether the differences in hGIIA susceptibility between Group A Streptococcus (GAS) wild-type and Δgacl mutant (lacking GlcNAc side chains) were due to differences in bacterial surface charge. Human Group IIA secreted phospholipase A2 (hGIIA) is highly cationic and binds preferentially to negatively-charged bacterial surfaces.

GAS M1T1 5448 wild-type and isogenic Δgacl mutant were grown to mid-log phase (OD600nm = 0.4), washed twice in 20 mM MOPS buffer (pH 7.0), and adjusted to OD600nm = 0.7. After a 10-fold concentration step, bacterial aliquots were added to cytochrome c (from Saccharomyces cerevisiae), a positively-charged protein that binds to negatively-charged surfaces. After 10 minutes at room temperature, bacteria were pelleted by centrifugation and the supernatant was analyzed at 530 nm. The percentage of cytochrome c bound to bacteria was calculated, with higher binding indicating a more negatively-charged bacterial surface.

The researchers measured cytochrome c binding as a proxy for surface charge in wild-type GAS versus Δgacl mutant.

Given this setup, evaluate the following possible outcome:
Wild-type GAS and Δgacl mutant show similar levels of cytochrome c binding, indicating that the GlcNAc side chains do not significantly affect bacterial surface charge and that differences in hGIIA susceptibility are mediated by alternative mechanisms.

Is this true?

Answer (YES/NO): NO